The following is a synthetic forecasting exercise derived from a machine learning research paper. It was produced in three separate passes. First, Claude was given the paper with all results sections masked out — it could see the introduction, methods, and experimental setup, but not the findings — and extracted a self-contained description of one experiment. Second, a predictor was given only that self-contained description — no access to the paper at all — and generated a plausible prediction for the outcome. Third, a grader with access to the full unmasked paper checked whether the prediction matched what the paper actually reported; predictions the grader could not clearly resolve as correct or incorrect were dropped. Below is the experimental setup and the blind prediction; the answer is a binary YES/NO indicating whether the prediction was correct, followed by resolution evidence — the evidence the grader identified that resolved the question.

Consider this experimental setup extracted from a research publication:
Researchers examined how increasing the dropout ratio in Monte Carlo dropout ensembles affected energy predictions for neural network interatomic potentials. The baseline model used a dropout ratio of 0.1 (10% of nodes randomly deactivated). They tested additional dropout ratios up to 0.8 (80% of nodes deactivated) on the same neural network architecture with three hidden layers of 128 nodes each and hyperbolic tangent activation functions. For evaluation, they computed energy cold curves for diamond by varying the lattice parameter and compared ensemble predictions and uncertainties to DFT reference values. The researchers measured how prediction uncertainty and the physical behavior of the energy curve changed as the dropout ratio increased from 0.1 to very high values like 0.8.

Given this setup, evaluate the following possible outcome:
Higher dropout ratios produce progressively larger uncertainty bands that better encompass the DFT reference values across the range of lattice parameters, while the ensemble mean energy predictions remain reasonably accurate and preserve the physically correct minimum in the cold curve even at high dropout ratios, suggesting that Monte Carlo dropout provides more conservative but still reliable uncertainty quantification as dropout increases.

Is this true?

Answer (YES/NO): NO